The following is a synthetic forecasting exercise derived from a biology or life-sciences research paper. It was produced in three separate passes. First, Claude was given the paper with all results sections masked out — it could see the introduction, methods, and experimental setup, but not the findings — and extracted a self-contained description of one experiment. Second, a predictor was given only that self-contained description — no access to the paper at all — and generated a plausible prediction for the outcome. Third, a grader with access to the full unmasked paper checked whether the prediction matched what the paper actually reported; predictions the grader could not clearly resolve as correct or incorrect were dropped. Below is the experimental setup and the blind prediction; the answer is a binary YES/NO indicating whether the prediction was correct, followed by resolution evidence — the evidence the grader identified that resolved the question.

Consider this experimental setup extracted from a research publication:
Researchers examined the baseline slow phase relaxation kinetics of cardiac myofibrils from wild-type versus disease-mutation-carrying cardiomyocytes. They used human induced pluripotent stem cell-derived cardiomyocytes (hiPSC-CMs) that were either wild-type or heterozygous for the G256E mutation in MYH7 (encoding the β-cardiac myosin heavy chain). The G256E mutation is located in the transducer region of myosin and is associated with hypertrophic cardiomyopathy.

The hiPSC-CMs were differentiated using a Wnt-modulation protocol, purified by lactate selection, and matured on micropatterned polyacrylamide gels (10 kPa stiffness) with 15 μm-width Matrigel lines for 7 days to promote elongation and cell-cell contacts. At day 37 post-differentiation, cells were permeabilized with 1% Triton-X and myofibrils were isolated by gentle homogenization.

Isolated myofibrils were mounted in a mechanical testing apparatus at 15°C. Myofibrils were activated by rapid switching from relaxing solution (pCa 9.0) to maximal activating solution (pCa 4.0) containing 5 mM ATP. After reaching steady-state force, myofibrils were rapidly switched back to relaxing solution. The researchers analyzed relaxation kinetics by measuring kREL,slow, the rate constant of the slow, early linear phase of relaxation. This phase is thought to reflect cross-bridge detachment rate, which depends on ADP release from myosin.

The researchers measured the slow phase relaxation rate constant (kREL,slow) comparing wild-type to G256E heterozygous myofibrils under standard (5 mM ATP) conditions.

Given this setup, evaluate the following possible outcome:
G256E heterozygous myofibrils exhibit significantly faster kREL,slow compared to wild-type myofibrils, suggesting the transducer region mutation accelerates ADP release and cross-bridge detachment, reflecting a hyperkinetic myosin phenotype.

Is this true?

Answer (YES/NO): NO